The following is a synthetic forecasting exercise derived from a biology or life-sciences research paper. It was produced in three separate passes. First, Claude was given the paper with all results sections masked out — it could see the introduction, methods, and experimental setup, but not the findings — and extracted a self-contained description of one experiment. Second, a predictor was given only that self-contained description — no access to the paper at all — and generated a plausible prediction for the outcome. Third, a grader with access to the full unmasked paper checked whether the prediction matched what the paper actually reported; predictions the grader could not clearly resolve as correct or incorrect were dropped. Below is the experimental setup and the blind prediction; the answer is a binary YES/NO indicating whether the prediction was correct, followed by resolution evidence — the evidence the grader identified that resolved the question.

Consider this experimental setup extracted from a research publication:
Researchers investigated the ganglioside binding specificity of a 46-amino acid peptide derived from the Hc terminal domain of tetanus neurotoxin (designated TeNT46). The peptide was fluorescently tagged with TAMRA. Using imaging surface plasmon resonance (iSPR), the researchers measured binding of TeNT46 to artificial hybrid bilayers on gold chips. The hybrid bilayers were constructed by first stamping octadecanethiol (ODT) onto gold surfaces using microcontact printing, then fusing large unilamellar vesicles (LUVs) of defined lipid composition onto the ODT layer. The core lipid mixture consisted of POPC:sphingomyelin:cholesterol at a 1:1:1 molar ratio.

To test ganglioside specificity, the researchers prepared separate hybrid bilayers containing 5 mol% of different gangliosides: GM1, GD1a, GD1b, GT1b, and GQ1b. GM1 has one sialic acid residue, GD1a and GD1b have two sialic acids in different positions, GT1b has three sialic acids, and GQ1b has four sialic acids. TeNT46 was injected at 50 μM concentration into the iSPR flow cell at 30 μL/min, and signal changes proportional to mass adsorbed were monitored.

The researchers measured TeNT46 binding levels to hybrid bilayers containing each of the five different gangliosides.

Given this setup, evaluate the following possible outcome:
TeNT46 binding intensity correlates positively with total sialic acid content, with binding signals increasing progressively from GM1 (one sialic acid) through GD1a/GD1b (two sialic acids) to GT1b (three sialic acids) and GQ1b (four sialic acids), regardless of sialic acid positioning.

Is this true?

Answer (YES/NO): NO